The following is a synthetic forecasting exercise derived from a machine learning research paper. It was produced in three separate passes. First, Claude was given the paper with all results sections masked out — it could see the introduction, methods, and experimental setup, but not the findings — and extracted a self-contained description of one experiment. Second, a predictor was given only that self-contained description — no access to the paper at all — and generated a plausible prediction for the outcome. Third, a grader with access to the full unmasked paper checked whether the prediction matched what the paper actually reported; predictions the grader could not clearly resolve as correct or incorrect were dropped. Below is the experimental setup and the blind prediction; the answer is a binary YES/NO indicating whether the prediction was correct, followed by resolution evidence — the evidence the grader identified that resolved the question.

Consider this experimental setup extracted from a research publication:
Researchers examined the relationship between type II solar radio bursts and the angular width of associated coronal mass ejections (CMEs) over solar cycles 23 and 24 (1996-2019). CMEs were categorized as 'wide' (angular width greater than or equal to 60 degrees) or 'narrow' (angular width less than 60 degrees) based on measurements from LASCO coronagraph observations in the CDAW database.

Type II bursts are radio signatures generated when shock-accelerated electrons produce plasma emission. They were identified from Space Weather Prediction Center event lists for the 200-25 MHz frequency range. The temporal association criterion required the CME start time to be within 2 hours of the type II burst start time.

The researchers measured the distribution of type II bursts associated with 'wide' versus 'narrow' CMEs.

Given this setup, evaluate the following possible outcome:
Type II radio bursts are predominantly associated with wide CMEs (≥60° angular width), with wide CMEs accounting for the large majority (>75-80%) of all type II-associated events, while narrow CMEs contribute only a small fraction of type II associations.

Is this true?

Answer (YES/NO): YES